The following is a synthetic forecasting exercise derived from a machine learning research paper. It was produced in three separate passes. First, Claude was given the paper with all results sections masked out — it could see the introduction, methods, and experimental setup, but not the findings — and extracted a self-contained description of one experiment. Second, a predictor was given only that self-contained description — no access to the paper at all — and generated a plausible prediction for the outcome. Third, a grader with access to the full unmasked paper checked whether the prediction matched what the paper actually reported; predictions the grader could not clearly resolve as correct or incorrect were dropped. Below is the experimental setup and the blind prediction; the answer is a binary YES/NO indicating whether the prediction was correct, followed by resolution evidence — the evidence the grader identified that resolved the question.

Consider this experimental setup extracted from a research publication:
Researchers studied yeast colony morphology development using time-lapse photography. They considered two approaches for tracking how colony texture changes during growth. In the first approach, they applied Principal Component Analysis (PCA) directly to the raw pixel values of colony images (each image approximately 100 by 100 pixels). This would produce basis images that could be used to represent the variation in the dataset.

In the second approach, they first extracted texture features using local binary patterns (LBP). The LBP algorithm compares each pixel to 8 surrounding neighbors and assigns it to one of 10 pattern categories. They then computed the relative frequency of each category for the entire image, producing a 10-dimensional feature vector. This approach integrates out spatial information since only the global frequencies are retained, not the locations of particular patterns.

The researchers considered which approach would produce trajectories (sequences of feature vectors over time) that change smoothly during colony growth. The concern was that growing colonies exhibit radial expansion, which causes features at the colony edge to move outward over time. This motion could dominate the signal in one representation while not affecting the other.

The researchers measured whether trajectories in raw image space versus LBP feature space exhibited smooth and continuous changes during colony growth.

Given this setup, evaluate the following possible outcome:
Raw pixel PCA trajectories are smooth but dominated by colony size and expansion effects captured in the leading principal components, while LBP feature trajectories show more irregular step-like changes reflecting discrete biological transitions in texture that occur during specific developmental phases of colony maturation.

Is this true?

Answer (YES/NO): NO